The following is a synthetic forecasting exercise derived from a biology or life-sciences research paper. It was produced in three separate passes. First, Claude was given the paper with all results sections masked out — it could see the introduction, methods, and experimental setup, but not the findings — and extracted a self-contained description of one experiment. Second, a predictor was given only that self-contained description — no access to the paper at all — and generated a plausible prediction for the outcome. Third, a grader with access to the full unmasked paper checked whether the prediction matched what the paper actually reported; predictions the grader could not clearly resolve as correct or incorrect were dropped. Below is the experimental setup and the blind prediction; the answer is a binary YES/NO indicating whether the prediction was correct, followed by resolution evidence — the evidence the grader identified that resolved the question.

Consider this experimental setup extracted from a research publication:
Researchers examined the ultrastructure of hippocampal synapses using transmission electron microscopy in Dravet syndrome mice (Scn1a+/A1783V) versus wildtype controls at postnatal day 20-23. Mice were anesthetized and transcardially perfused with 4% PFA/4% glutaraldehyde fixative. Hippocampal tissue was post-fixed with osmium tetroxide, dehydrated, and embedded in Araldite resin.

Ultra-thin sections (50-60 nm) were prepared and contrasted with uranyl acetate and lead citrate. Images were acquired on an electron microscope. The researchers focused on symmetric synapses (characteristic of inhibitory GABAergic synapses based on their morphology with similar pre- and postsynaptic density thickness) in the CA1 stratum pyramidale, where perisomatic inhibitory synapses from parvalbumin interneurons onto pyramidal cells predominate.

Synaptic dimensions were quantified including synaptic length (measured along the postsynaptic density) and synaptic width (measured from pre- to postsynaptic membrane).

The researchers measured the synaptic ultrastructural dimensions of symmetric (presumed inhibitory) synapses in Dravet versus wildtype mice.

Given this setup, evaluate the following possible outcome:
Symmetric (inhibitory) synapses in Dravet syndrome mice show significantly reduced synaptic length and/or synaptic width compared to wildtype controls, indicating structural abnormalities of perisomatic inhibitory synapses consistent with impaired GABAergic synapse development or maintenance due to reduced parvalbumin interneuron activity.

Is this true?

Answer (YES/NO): NO